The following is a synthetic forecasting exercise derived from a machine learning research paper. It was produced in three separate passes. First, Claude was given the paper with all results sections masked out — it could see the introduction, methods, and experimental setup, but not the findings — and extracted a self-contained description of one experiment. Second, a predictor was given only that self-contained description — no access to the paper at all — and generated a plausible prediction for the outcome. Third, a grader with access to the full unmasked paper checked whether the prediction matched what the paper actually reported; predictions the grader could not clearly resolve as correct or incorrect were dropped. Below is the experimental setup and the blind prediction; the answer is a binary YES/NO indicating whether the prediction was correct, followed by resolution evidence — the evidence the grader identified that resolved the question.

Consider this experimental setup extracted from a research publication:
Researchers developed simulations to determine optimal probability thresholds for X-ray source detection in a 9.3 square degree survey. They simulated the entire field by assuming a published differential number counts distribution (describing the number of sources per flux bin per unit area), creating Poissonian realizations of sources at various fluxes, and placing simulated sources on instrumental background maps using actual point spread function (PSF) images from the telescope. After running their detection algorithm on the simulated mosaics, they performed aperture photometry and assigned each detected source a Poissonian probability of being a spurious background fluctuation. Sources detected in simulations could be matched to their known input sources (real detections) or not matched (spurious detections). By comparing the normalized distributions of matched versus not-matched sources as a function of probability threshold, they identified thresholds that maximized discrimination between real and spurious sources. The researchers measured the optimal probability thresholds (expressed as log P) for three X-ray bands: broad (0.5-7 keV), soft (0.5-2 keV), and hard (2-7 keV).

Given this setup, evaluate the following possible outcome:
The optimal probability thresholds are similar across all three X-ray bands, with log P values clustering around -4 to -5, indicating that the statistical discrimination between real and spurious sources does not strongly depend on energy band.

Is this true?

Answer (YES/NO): YES